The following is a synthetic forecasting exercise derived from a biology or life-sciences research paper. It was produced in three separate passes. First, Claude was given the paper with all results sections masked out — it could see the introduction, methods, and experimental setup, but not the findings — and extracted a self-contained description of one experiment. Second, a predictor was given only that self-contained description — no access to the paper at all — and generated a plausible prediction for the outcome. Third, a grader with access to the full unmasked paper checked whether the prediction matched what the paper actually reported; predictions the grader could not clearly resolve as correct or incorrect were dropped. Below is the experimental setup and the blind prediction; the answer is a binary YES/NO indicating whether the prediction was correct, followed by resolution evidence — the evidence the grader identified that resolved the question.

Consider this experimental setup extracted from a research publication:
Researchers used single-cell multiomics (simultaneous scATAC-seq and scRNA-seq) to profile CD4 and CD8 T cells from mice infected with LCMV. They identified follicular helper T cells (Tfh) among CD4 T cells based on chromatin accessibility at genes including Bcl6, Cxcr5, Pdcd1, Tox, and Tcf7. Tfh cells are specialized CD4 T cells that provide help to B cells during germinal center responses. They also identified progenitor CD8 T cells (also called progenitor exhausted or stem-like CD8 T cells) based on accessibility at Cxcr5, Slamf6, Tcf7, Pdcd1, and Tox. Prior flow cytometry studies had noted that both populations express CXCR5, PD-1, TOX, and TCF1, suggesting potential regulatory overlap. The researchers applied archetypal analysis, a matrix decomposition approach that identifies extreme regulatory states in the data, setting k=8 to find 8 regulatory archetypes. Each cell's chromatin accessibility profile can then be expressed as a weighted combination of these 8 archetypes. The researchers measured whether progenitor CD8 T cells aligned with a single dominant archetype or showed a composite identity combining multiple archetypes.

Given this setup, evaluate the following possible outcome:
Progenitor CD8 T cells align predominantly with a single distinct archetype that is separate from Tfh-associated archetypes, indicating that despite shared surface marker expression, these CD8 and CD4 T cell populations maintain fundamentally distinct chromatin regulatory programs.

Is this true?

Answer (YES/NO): NO